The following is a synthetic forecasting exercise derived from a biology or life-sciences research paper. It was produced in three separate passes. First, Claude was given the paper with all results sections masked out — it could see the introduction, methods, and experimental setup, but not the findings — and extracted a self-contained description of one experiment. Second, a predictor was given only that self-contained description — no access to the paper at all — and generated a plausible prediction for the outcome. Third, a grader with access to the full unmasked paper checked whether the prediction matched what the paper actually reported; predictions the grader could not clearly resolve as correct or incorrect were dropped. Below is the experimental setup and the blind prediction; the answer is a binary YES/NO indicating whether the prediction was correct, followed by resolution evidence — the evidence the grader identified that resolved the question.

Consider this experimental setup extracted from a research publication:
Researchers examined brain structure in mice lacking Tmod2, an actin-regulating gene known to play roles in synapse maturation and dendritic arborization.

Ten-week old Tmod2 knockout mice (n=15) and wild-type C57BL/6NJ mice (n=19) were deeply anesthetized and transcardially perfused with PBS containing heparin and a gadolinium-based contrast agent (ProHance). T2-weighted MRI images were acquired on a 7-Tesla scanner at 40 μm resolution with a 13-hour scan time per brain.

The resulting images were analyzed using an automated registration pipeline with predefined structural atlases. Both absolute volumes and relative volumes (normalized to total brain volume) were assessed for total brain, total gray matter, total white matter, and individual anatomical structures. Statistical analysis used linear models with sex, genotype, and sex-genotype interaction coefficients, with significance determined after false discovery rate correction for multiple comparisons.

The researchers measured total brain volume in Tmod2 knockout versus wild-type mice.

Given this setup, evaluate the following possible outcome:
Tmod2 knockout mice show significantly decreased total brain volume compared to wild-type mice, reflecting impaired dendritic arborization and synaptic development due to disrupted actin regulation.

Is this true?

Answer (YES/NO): YES